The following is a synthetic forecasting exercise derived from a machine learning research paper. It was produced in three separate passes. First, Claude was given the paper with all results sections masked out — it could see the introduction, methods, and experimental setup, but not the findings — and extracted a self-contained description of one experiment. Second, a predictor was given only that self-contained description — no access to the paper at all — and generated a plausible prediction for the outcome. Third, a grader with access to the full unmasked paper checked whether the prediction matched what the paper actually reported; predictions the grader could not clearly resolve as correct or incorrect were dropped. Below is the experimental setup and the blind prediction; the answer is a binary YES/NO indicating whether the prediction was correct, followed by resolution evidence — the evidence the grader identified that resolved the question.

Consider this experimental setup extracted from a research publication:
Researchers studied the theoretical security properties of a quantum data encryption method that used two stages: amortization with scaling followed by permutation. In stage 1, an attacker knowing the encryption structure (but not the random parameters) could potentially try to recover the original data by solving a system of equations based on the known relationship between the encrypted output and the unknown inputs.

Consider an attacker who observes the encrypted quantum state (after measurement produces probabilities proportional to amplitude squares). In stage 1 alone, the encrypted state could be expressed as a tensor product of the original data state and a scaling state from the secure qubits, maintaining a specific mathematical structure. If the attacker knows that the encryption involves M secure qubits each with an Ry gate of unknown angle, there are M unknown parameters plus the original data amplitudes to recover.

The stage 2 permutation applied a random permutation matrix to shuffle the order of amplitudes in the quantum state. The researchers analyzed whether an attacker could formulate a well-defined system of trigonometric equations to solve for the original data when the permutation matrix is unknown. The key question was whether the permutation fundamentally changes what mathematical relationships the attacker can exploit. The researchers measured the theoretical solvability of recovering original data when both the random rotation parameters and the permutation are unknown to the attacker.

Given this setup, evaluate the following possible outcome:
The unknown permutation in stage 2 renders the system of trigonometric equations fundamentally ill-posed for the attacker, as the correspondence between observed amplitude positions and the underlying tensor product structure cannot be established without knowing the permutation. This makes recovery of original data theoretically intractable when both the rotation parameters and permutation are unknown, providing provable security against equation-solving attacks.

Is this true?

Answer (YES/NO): YES